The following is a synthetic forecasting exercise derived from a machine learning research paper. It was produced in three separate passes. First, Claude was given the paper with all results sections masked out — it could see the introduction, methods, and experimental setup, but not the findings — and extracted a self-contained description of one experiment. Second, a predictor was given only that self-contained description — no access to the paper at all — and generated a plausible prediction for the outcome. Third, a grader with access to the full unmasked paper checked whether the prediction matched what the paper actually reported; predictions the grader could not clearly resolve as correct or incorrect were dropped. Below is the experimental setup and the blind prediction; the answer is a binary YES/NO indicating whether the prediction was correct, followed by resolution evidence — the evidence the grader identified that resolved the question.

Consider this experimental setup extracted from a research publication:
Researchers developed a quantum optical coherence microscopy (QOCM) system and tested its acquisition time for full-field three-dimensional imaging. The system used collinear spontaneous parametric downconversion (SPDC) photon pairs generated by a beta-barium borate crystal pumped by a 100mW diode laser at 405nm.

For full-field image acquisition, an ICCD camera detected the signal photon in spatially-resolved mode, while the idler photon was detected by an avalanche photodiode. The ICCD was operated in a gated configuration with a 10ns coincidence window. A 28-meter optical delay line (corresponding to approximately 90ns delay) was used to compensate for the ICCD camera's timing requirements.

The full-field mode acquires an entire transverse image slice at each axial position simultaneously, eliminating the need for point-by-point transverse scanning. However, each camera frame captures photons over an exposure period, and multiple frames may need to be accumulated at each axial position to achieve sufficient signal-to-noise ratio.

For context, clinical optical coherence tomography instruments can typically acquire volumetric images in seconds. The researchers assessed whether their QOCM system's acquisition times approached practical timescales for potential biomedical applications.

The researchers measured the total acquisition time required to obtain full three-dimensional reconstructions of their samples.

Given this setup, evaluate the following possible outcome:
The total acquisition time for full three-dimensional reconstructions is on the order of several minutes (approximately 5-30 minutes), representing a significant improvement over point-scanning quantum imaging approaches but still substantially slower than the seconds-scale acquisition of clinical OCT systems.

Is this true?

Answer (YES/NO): NO